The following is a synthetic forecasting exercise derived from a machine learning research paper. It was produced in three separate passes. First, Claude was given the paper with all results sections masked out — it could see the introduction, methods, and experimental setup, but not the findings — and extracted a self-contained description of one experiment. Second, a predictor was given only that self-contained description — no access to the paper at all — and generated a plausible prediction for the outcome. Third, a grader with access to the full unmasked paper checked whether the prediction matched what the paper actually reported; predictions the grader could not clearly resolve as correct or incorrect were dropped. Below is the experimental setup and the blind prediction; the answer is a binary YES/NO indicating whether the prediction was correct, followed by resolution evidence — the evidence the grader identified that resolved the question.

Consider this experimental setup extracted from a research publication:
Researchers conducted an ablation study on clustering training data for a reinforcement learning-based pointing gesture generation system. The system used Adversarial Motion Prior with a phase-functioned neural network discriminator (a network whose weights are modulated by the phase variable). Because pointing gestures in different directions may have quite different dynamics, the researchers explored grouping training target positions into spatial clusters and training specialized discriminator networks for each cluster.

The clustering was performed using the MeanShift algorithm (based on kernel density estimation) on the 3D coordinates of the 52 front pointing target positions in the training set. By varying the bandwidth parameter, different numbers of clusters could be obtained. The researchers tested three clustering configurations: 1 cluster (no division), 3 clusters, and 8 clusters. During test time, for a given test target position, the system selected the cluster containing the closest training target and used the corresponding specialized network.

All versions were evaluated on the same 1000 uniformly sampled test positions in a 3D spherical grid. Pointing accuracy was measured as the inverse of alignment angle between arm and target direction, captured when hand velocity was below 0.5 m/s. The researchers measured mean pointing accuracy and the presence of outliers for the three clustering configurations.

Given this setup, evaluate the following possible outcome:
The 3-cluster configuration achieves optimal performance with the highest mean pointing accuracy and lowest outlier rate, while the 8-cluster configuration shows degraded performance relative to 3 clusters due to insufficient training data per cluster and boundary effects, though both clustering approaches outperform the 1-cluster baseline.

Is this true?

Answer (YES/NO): NO